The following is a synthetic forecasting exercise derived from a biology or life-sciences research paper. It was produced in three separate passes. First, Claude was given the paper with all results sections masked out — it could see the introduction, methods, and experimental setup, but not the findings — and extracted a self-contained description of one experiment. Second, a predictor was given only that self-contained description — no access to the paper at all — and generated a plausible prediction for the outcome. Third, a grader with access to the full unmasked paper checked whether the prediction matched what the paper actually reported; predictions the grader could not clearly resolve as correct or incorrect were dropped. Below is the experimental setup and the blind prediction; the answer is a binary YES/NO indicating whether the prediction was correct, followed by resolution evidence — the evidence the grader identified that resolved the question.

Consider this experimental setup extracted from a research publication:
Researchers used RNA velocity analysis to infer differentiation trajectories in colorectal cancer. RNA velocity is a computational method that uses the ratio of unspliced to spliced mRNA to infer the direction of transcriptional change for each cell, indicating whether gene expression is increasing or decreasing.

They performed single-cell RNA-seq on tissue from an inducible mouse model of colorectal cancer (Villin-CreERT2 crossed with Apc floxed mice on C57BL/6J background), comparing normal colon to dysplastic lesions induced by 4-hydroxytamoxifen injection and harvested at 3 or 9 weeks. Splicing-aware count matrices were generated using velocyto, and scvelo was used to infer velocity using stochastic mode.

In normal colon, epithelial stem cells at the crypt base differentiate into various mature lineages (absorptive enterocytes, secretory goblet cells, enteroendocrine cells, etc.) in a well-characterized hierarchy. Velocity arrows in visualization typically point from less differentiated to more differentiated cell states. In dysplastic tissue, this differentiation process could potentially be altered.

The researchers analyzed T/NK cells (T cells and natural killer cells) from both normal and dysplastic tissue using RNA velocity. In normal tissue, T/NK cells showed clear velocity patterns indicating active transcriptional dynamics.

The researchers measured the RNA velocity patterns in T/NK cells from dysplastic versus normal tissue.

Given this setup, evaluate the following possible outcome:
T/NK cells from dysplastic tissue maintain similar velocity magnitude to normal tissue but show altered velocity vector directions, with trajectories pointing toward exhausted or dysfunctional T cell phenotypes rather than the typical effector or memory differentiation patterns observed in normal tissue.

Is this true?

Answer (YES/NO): NO